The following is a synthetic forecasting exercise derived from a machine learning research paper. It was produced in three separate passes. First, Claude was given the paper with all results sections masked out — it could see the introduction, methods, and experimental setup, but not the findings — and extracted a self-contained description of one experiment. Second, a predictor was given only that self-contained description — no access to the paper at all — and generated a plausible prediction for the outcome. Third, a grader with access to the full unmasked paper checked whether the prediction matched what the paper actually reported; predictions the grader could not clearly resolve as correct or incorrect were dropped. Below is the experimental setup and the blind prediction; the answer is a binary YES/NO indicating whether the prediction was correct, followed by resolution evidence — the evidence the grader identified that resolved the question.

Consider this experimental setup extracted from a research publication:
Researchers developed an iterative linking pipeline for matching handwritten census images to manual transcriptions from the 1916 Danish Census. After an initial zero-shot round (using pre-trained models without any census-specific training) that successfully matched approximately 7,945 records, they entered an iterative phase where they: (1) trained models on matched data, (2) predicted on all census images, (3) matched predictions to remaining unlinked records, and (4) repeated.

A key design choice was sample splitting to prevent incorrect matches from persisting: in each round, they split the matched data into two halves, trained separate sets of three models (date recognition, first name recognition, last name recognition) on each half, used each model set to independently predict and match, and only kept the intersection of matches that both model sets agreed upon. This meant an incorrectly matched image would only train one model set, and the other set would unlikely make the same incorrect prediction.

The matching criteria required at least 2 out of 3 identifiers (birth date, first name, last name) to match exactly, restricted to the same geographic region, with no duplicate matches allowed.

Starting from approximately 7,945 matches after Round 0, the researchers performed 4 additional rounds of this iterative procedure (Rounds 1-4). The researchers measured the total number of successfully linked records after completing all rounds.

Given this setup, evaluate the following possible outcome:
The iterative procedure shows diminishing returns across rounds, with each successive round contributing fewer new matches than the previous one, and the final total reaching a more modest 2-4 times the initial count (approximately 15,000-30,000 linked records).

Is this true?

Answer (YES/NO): NO